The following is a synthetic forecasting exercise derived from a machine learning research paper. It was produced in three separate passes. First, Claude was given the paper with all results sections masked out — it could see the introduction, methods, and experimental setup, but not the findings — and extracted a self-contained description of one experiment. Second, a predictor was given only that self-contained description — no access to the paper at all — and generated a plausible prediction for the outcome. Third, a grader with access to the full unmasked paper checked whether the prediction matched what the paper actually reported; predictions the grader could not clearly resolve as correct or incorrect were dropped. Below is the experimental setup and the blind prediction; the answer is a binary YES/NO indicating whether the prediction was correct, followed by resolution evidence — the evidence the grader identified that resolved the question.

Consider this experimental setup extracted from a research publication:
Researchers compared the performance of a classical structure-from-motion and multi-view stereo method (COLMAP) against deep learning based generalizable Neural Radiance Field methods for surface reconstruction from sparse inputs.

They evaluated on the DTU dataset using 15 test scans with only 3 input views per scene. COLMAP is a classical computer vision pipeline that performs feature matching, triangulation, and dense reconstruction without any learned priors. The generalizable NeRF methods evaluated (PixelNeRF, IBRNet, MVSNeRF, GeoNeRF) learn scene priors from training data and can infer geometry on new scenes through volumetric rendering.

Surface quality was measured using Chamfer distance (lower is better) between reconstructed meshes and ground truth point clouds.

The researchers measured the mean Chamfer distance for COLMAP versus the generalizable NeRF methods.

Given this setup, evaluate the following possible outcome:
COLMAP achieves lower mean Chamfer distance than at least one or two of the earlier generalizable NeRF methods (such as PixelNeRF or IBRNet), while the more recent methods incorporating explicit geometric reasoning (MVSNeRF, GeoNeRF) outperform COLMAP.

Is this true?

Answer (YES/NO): NO